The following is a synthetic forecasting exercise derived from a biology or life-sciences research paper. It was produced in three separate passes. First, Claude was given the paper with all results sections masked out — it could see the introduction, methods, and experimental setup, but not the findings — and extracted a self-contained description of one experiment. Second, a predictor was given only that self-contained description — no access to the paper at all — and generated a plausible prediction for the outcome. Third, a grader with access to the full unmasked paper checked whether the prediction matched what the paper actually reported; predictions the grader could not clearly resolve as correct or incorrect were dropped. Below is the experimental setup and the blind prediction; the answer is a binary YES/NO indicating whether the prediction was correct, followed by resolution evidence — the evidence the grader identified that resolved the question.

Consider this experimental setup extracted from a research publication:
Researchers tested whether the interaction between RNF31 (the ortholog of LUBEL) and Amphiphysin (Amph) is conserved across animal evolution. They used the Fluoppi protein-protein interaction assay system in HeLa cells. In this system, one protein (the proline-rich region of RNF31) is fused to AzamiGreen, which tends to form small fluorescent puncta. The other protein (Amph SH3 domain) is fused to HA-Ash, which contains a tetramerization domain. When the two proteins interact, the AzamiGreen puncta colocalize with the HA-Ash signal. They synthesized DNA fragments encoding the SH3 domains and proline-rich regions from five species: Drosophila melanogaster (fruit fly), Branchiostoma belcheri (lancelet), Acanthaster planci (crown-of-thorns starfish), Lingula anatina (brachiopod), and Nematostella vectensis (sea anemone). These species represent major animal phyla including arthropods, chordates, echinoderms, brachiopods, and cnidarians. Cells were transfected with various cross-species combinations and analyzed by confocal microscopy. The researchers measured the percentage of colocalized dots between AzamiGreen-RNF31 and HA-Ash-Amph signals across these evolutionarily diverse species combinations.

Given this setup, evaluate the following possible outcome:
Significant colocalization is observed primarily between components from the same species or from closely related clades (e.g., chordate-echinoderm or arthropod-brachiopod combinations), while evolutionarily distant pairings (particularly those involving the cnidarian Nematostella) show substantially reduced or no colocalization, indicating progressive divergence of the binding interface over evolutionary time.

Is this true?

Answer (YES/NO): NO